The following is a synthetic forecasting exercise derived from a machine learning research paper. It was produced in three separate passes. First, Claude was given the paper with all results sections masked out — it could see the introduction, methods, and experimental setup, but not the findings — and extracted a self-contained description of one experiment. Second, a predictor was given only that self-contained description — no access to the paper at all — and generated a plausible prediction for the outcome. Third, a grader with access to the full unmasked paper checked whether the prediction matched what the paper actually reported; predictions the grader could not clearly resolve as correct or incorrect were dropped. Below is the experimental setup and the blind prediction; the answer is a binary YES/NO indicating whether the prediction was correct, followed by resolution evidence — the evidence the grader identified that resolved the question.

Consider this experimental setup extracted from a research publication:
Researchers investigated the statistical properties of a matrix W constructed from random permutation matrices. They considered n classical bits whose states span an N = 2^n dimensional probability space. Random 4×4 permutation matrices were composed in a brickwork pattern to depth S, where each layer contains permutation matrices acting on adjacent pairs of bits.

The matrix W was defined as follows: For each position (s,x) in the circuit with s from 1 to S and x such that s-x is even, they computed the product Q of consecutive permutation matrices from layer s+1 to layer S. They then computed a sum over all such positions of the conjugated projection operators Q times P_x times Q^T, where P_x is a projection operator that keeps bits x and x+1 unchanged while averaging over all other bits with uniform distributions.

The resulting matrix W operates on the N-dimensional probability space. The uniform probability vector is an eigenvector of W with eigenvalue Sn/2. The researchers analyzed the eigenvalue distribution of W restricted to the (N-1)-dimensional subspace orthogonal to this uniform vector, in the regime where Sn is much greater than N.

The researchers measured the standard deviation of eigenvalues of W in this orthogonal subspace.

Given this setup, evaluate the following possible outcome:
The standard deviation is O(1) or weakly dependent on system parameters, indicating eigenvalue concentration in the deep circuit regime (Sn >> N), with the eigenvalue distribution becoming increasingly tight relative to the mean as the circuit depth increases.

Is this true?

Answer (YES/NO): NO